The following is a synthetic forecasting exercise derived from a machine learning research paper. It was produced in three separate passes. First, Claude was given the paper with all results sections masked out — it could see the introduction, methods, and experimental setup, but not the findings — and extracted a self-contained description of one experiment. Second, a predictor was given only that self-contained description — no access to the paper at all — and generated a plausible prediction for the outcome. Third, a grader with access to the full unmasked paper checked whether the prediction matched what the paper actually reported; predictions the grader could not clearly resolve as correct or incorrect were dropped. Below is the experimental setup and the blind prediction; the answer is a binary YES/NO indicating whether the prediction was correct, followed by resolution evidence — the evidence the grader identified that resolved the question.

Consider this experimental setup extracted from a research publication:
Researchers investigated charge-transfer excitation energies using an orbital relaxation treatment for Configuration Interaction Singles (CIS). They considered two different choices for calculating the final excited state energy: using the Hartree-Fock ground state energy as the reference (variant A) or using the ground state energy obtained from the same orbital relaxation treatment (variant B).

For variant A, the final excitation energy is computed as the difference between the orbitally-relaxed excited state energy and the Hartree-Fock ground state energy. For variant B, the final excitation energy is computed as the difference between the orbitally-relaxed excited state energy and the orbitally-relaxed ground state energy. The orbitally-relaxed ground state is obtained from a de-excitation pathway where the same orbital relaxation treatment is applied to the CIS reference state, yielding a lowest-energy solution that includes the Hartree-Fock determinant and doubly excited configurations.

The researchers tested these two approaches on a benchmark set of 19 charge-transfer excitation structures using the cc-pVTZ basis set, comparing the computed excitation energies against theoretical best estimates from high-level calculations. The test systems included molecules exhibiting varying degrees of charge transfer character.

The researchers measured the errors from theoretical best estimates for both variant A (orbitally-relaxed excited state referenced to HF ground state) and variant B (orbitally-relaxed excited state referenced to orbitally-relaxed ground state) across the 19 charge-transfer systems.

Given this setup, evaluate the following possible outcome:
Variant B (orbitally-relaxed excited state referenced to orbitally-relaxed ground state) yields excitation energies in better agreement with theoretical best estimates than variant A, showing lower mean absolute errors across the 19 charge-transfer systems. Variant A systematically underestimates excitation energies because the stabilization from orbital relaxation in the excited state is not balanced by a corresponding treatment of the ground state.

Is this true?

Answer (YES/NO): NO